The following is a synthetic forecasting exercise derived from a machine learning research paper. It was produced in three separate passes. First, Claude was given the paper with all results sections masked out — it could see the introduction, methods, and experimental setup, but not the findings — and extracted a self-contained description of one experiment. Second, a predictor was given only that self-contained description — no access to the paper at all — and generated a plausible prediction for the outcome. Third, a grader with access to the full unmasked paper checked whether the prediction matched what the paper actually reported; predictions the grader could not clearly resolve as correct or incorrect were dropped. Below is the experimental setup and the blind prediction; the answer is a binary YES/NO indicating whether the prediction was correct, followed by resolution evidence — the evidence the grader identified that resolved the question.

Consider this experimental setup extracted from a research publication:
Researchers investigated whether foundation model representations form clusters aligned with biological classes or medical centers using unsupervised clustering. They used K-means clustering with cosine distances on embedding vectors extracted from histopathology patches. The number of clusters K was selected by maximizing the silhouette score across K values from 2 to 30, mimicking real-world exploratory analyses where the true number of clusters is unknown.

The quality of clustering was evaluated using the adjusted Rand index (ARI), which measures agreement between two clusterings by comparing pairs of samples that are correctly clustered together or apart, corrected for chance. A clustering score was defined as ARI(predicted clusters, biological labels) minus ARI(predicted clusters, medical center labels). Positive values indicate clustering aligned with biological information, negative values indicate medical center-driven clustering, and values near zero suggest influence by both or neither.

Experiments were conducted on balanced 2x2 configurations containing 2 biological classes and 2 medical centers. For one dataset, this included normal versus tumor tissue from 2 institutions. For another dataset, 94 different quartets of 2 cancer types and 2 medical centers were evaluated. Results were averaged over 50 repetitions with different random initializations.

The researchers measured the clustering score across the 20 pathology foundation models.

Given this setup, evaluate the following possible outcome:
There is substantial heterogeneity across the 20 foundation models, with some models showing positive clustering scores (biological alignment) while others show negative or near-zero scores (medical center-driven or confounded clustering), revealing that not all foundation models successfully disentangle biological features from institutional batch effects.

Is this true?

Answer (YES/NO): YES